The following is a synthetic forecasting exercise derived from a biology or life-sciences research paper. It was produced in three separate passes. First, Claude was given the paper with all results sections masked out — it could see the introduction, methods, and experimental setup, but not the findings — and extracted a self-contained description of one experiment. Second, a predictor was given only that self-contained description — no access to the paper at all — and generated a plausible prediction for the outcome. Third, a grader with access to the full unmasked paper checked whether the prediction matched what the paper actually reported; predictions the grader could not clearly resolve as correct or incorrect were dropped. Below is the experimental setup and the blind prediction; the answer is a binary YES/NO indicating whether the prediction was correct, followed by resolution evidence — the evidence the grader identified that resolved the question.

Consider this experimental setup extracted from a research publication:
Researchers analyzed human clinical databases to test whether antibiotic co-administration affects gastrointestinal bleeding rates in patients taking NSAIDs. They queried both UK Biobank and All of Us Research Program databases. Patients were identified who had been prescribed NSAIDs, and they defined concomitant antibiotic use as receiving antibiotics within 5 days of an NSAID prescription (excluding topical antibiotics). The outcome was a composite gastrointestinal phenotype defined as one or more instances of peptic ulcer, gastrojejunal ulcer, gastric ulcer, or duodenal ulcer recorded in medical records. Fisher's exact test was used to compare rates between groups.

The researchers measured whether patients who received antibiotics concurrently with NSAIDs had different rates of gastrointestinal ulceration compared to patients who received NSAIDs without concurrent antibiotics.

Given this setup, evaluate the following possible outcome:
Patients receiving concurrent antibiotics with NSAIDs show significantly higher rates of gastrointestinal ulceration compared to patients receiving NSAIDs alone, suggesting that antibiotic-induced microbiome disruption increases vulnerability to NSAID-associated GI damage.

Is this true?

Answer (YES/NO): YES